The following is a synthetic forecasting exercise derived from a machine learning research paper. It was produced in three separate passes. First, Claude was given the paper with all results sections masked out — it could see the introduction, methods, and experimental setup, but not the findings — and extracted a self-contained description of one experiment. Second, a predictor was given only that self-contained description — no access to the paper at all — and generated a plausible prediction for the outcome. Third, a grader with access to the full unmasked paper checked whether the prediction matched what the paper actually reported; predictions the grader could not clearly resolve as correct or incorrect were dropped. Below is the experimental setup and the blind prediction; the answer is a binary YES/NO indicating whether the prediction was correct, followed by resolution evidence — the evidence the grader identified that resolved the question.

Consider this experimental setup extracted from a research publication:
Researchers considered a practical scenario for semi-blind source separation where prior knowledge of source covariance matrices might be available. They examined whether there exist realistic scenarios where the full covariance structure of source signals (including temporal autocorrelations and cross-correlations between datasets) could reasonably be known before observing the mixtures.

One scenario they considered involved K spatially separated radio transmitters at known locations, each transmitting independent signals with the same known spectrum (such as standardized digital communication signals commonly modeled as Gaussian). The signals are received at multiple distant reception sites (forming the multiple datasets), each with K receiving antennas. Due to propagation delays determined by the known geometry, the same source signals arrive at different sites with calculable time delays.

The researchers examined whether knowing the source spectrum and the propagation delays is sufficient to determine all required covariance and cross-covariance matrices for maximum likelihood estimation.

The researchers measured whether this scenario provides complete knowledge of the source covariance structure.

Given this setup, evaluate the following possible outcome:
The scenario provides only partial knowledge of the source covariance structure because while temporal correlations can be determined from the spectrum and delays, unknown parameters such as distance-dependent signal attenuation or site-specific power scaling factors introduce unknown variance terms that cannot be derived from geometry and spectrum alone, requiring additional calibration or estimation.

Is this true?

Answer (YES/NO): NO